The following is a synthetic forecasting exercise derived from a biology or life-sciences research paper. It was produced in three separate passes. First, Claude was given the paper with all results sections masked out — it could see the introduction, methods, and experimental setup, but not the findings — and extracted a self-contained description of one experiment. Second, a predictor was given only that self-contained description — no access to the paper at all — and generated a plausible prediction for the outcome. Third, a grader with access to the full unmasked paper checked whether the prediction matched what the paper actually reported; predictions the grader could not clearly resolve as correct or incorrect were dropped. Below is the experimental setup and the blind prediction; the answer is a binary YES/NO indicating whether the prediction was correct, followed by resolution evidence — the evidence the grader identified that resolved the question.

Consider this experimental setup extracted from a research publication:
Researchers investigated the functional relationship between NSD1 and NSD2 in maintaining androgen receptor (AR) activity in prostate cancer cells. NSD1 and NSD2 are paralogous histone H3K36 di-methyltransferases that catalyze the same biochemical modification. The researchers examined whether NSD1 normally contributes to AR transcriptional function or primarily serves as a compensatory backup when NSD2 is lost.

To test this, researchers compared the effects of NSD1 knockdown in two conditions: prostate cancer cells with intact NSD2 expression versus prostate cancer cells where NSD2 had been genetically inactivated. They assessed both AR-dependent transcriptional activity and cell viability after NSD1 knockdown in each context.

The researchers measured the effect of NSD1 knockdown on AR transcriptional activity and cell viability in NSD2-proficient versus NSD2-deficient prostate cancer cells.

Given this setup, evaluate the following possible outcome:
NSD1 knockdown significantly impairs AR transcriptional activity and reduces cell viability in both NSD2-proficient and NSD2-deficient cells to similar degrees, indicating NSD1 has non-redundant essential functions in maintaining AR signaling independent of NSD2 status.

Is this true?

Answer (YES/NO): NO